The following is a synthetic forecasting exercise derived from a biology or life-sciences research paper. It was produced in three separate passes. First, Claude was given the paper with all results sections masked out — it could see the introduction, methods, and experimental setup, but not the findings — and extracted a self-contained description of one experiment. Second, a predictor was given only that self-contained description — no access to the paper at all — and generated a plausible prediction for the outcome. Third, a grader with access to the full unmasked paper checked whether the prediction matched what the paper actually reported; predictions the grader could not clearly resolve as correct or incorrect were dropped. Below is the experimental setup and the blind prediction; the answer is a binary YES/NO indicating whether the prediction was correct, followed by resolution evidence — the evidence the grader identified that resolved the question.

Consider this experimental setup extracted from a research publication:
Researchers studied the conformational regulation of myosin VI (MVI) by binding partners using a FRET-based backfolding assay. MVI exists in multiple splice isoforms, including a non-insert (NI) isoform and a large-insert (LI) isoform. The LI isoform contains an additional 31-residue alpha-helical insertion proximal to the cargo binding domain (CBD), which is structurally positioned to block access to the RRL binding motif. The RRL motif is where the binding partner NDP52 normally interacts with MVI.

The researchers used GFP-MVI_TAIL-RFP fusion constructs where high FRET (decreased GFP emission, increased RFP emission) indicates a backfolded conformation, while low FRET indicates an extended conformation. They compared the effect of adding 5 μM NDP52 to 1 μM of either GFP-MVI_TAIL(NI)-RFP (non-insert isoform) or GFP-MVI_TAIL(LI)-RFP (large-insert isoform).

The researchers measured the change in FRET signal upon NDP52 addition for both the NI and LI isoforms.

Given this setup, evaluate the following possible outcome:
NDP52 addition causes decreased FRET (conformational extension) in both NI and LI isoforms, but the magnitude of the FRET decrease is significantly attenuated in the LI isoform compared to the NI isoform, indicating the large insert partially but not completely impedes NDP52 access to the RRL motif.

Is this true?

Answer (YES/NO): NO